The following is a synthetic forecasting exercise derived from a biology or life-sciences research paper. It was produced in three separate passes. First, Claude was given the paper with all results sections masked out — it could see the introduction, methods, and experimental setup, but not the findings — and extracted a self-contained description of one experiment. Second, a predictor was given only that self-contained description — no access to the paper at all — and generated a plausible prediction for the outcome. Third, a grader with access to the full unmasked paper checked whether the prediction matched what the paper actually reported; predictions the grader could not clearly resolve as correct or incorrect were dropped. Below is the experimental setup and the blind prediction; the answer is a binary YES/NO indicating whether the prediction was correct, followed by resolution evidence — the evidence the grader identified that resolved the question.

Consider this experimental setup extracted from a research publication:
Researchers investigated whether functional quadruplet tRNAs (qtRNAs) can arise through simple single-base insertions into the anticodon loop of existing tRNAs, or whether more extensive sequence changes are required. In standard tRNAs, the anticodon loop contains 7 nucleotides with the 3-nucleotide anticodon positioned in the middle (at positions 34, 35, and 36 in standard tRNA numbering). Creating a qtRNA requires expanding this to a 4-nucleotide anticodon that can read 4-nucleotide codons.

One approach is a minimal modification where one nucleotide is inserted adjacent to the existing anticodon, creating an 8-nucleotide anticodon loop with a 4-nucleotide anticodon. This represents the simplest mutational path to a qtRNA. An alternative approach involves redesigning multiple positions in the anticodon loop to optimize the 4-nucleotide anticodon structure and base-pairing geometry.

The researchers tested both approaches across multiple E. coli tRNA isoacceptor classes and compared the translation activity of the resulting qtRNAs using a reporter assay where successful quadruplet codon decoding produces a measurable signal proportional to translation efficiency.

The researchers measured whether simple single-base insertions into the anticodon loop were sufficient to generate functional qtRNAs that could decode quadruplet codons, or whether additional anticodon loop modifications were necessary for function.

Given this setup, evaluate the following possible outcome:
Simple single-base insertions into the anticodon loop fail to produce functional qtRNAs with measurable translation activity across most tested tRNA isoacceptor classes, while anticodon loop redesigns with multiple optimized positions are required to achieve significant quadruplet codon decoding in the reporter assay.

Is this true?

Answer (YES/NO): NO